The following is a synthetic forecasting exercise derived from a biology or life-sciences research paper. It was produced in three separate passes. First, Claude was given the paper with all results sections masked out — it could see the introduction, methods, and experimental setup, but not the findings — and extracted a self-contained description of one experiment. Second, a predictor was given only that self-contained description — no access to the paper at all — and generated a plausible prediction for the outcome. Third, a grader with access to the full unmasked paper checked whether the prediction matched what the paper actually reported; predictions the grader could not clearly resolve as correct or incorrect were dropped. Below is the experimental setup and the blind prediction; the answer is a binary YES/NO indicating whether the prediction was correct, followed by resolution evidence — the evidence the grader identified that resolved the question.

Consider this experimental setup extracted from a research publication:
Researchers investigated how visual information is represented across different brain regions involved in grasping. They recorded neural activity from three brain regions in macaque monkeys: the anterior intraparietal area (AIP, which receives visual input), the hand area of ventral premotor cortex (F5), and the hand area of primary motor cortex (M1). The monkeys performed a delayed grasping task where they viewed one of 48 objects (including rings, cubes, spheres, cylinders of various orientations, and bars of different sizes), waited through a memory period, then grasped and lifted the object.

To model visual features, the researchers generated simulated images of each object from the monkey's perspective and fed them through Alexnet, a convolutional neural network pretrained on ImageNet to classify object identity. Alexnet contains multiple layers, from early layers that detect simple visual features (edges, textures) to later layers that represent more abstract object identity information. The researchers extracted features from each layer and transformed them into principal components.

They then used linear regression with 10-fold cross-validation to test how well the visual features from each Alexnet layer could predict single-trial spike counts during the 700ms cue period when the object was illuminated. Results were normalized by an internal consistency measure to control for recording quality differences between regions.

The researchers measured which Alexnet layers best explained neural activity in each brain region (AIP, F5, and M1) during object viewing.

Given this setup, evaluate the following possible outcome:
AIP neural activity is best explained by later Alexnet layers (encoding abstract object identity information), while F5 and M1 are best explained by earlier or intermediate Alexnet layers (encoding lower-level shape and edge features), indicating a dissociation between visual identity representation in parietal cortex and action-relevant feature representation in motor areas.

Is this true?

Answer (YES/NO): NO